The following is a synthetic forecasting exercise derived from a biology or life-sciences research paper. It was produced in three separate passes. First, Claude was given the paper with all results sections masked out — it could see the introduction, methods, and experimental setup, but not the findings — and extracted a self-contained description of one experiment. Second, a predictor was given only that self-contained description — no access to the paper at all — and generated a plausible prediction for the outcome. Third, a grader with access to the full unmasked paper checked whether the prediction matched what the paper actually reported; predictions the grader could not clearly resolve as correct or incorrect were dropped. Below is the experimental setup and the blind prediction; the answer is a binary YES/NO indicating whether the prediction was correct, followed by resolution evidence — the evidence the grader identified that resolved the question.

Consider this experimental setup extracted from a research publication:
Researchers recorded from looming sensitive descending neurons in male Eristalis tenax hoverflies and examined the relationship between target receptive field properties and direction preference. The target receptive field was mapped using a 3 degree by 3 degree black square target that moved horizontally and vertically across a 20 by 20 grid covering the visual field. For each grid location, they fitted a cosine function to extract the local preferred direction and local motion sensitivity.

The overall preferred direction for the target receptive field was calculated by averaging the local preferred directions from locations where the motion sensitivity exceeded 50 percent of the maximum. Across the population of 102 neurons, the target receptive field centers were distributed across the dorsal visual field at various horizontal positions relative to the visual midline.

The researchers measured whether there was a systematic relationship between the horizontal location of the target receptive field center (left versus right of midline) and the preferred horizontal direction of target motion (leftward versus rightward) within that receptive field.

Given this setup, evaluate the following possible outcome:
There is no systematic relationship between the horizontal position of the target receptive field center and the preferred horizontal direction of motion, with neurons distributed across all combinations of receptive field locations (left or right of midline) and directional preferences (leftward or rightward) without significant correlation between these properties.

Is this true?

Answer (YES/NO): NO